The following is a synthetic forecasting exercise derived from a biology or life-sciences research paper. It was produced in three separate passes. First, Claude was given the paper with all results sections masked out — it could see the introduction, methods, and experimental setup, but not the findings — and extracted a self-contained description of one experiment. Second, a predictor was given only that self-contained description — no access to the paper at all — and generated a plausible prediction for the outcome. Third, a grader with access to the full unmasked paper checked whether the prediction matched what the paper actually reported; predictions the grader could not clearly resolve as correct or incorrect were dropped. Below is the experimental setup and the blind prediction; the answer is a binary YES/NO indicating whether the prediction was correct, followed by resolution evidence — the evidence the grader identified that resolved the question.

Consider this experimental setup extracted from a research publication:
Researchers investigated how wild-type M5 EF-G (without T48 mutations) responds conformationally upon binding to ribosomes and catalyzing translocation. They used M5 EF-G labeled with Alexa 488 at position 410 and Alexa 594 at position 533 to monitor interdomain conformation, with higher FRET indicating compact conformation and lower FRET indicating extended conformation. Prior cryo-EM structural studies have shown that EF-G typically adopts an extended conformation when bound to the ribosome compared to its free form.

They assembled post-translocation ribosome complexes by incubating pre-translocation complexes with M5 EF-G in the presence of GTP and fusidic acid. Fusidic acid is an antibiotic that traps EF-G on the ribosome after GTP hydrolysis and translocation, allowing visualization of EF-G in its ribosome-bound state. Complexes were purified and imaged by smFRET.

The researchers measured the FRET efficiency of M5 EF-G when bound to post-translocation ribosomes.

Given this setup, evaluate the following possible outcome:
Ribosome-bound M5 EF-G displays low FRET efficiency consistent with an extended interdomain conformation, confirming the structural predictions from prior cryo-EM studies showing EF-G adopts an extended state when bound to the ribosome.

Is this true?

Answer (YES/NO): YES